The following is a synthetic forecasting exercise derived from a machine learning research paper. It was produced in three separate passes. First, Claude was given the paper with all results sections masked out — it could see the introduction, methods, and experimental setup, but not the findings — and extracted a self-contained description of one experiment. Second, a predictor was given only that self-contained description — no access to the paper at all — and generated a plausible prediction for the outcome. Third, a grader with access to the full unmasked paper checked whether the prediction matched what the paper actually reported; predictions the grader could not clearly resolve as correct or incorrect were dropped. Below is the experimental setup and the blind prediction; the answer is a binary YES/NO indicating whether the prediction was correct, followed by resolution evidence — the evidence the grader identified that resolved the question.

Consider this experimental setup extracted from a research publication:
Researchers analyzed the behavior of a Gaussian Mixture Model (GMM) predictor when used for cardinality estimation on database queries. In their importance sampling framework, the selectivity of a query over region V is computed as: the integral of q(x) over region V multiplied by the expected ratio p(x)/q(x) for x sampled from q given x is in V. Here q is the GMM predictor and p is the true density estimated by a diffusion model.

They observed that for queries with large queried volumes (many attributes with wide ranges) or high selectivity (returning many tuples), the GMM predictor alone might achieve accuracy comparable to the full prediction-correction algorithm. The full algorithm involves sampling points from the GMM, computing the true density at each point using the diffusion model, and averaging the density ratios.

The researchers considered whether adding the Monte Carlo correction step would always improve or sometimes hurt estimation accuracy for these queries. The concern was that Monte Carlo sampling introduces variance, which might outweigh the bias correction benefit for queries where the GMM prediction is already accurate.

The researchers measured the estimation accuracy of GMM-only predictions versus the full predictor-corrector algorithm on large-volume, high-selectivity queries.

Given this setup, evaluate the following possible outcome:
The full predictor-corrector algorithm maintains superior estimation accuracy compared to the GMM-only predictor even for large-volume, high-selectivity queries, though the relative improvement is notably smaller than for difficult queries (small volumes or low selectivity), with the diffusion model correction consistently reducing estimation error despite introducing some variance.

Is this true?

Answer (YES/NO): NO